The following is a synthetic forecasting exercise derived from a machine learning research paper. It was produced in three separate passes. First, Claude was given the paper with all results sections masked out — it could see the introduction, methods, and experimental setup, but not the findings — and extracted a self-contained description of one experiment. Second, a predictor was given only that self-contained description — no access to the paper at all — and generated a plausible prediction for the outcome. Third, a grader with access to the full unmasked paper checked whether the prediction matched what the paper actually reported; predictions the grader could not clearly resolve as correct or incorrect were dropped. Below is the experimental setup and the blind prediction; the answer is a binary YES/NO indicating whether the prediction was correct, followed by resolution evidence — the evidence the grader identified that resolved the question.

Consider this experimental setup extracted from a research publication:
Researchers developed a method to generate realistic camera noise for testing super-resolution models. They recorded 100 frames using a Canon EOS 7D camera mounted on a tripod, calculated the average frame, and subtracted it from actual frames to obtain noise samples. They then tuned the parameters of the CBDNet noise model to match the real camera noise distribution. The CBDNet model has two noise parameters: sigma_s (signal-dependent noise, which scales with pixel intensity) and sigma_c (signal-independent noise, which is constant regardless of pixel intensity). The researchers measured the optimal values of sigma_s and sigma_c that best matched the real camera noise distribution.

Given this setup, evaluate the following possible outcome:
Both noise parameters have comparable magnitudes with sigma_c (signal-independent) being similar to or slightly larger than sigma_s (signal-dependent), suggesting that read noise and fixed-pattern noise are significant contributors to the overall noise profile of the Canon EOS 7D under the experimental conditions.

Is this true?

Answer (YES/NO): NO